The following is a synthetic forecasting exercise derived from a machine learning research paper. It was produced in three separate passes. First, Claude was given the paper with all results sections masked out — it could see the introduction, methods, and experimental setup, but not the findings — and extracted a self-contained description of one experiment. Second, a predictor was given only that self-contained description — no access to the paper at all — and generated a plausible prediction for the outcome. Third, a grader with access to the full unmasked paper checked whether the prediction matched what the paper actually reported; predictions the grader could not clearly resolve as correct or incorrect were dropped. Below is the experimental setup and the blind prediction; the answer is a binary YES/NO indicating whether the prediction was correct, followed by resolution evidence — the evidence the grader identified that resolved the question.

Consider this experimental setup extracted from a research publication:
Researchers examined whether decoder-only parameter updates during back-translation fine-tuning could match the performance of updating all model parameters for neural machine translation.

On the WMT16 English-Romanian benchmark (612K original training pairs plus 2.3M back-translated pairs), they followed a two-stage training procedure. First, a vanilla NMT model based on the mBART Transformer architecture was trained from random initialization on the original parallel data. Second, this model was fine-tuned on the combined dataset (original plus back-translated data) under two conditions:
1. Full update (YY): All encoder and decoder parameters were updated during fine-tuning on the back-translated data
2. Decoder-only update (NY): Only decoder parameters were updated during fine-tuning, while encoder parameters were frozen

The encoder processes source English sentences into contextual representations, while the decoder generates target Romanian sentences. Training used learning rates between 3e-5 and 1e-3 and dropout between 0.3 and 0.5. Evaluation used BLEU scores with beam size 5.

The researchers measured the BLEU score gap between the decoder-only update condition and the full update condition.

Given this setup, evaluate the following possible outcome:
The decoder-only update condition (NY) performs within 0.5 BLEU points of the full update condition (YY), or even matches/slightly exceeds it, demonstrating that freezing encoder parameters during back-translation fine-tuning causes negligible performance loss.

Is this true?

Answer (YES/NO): YES